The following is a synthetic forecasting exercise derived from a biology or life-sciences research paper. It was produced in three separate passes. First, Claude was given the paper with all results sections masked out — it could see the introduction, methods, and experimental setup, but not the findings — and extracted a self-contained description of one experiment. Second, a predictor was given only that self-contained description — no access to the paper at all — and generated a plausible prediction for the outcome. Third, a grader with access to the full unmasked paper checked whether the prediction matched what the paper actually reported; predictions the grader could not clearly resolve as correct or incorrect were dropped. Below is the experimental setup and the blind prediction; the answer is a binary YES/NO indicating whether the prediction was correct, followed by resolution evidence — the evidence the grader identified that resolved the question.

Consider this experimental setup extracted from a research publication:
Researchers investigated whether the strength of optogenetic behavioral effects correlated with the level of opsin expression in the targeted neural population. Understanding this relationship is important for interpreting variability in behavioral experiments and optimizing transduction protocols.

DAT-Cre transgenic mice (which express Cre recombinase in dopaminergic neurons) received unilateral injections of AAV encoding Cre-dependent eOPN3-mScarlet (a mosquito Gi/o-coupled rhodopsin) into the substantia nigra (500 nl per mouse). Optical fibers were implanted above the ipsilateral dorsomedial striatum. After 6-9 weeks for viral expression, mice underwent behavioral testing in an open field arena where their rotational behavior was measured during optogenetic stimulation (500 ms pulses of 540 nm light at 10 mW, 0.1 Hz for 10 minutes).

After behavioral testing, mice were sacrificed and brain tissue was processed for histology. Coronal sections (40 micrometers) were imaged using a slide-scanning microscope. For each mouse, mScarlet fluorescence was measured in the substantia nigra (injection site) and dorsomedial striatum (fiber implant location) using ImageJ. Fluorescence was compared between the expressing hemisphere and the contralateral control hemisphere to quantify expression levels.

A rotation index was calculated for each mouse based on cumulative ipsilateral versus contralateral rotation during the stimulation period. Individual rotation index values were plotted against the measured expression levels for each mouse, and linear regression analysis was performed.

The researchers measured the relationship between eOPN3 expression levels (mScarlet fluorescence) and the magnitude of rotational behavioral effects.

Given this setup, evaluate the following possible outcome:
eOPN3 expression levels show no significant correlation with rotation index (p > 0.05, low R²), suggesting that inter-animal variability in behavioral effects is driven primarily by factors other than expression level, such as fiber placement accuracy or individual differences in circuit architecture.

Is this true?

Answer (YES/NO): NO